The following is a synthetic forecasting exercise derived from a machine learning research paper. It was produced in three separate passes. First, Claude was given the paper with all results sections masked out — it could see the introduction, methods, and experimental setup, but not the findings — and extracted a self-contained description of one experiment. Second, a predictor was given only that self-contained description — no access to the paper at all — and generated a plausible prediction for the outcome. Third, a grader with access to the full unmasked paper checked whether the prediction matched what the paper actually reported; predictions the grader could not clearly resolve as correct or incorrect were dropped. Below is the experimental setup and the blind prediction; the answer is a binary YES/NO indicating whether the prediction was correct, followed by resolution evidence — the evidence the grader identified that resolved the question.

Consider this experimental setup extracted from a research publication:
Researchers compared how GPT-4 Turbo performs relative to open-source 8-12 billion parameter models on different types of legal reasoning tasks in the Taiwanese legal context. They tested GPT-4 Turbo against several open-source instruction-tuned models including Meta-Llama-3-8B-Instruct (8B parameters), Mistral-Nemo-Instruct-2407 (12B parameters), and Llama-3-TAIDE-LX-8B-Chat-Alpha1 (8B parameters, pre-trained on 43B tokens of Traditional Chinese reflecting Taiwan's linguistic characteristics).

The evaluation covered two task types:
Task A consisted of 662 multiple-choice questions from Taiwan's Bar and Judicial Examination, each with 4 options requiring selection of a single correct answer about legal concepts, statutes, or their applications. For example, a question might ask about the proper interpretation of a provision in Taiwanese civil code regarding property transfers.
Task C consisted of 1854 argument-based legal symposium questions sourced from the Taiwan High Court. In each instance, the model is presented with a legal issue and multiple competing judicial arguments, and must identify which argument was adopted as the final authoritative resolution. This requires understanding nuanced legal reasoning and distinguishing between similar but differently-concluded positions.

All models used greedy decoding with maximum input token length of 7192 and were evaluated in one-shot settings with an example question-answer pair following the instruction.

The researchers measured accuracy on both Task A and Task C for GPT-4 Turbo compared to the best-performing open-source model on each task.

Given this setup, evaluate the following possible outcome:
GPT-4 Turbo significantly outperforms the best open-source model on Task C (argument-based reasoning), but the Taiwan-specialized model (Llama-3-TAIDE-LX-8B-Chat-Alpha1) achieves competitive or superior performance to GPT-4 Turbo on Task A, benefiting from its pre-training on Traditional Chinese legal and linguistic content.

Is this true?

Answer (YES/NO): NO